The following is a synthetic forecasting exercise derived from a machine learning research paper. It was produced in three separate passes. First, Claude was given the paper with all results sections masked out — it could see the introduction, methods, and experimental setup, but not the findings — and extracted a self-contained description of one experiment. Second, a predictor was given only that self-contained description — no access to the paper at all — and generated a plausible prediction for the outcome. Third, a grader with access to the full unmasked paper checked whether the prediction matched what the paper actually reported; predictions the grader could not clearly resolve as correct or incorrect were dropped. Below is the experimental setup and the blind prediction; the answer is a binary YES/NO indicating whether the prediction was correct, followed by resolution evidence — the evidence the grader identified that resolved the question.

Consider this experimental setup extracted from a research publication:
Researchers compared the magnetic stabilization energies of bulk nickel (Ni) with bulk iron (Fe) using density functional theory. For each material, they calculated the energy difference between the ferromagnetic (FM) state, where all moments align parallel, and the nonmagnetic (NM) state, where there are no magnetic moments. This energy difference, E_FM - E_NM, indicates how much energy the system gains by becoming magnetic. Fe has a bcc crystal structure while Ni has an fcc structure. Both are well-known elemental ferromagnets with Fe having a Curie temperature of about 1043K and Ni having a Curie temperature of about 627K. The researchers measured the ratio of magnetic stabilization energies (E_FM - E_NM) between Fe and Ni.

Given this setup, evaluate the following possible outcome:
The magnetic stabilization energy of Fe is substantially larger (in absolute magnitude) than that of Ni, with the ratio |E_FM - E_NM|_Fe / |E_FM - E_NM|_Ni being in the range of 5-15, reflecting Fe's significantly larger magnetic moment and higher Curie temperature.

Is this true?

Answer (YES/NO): YES